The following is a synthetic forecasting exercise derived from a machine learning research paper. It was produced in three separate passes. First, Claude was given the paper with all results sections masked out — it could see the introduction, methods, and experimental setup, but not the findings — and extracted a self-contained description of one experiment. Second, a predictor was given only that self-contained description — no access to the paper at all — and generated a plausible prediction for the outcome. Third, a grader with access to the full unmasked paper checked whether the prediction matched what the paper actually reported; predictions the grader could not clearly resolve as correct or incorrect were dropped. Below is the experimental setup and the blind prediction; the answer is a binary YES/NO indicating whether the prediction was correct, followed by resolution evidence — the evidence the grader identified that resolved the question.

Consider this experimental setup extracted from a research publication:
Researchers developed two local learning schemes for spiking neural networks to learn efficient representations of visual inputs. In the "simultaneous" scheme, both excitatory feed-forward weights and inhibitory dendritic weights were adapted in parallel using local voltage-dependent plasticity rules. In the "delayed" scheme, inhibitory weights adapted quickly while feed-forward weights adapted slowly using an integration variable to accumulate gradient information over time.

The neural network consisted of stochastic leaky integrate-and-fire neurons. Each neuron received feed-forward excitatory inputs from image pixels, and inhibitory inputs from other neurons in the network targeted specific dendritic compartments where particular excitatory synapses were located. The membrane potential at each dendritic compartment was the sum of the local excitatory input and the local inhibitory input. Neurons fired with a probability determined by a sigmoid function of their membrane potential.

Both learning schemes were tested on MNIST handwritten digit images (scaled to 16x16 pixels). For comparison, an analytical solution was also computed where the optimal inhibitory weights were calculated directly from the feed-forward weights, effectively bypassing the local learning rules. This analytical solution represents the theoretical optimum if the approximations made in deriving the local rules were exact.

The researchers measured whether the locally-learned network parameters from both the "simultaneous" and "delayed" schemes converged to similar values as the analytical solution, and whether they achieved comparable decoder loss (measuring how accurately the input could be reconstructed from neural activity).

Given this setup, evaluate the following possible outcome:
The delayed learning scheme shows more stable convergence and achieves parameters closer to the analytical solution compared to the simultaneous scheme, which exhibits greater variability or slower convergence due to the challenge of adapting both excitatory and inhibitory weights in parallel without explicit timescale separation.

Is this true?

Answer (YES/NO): NO